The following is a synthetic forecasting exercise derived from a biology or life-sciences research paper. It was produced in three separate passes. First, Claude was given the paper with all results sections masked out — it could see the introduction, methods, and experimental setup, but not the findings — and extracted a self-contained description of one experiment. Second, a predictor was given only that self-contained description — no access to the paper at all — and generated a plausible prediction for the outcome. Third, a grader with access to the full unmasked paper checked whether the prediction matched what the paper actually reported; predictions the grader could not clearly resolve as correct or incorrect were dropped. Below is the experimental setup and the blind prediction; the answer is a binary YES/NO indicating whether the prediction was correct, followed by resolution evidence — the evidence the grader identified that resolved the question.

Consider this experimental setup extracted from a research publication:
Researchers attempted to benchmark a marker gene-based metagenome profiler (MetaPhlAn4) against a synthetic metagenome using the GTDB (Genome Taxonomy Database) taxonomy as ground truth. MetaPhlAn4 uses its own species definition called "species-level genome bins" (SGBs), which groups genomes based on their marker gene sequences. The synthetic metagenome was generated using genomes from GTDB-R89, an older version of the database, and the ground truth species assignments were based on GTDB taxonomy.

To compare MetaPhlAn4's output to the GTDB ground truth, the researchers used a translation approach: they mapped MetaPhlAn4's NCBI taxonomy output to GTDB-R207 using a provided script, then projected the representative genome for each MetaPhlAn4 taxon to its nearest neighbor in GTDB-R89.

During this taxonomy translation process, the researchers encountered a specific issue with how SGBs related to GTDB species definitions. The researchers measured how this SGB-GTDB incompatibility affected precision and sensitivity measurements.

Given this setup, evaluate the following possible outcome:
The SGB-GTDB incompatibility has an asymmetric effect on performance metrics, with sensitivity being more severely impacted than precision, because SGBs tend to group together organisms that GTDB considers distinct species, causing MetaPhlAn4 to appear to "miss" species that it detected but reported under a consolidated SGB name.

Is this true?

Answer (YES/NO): NO